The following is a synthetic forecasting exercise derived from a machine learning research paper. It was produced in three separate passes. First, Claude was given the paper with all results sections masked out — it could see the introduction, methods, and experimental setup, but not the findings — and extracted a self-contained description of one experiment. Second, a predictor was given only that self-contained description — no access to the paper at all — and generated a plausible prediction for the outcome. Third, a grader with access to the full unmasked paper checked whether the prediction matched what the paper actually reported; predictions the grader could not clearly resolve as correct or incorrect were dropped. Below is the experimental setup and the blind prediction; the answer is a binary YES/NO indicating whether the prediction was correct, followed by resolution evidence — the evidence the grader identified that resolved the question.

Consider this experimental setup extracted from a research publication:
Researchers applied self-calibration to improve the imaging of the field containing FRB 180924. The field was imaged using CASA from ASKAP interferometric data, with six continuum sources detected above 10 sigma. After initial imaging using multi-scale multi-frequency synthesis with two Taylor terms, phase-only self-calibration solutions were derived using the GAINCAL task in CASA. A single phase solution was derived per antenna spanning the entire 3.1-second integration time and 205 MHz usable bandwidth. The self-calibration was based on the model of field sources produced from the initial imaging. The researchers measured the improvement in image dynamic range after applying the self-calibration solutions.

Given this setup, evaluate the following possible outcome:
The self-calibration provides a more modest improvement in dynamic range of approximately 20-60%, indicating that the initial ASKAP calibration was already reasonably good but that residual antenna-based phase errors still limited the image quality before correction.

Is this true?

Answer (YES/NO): NO